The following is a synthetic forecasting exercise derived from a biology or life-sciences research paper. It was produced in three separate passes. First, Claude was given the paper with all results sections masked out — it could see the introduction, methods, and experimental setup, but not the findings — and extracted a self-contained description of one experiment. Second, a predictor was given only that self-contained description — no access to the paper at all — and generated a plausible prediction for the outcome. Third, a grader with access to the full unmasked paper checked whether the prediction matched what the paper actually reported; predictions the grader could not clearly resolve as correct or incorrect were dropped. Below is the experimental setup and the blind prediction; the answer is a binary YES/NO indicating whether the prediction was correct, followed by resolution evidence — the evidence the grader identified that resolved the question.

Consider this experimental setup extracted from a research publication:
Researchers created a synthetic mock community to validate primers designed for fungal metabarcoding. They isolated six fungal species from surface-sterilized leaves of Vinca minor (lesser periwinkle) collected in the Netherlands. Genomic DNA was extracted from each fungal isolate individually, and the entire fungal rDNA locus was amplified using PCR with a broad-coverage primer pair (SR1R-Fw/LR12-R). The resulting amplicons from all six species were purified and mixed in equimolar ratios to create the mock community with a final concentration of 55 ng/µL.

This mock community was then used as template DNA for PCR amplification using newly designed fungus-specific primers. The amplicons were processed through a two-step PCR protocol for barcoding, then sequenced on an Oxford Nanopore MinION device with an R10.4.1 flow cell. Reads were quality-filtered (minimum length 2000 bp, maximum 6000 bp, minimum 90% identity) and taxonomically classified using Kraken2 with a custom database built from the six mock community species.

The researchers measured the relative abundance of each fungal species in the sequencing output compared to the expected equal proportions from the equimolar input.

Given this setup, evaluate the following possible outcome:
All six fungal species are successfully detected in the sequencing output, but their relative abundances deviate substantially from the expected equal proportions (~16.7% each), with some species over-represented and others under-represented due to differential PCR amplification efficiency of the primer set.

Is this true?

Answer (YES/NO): NO